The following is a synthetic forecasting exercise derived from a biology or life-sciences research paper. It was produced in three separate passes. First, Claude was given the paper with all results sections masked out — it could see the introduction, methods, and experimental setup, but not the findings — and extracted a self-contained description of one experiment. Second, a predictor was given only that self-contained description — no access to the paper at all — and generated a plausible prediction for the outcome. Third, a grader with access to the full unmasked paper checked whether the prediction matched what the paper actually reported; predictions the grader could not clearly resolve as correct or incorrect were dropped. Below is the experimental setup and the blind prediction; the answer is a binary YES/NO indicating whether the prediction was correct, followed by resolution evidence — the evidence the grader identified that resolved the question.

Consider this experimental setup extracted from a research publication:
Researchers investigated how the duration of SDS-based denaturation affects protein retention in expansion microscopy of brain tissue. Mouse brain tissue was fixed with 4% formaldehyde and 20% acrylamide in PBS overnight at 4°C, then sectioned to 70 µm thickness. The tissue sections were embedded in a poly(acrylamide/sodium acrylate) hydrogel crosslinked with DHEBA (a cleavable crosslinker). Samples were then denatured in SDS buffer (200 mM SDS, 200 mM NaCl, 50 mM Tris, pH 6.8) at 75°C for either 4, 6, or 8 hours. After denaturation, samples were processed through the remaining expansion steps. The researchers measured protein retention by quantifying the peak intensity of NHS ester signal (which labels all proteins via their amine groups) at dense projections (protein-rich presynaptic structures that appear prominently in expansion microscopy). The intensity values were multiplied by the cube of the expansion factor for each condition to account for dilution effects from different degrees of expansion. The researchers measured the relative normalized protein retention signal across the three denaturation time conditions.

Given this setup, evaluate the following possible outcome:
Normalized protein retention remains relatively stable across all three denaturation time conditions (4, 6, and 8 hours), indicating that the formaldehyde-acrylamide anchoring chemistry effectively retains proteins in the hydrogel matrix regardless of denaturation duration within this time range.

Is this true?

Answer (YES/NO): NO